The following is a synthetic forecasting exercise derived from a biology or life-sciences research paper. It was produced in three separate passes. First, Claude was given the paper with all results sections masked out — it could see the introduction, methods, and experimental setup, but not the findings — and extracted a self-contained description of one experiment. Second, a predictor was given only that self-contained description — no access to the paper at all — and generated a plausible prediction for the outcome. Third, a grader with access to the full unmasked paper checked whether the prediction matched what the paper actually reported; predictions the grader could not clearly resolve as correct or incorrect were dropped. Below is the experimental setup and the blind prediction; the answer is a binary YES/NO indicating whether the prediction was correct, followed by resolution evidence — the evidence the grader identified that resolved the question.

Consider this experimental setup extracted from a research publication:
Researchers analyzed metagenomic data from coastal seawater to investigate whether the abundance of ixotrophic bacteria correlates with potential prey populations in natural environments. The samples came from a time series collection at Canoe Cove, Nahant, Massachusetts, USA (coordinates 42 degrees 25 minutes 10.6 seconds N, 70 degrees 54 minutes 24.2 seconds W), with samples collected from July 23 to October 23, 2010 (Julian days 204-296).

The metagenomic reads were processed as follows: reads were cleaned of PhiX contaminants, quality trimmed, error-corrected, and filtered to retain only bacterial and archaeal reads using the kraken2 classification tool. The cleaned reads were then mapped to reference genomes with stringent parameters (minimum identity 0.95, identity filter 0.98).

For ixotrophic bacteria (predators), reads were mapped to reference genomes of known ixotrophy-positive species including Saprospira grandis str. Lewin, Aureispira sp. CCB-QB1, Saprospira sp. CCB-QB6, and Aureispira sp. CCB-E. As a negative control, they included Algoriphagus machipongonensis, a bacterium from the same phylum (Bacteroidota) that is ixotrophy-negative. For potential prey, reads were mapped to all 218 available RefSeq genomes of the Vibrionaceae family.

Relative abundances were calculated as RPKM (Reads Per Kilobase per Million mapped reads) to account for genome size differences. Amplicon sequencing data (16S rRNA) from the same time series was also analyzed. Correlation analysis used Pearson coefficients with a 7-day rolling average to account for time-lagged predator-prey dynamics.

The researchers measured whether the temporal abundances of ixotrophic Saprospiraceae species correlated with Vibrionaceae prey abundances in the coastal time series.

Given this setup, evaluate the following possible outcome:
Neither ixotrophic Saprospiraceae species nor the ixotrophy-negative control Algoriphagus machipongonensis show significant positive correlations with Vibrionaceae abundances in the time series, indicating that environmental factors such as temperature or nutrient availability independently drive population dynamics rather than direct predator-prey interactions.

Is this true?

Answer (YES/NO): NO